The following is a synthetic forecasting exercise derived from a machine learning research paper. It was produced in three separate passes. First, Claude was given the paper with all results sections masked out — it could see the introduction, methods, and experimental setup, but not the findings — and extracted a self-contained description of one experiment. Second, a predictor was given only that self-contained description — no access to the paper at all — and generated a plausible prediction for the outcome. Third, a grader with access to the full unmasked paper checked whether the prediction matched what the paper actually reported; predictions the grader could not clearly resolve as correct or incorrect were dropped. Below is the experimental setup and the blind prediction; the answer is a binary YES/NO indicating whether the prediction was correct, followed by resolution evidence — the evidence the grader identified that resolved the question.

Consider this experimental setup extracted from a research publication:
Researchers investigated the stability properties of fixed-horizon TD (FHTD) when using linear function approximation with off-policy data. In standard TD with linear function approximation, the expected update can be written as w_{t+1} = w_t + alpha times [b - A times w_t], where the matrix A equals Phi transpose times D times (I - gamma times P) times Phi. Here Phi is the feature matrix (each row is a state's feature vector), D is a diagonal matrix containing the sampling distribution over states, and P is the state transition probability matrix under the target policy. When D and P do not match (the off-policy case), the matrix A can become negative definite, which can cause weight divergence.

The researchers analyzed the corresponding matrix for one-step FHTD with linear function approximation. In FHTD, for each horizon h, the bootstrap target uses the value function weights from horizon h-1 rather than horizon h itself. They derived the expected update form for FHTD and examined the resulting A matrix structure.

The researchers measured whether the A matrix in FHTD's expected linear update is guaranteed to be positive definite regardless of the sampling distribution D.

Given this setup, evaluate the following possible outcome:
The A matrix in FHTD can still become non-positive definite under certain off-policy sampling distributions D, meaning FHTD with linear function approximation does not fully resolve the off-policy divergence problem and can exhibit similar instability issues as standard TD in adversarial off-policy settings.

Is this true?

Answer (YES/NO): NO